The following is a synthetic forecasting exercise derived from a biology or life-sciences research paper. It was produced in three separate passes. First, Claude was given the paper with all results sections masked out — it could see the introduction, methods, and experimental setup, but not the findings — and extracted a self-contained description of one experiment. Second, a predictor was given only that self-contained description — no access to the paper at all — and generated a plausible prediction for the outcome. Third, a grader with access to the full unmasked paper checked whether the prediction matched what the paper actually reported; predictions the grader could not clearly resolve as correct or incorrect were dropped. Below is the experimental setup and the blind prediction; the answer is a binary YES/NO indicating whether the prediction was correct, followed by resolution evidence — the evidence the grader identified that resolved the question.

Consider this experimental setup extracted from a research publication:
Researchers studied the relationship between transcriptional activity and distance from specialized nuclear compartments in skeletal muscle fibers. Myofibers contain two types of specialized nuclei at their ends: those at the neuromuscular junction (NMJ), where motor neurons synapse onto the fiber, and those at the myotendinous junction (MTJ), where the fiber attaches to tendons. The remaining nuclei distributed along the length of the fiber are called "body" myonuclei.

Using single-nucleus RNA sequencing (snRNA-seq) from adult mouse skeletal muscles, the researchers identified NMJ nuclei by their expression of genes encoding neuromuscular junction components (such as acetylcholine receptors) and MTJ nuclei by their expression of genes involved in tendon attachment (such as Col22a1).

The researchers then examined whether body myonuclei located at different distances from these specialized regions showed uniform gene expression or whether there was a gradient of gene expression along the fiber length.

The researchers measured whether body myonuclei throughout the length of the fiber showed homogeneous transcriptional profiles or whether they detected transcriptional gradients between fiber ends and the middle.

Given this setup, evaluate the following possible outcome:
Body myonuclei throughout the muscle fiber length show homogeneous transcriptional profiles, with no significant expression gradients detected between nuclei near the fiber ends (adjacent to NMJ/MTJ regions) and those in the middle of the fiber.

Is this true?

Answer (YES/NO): YES